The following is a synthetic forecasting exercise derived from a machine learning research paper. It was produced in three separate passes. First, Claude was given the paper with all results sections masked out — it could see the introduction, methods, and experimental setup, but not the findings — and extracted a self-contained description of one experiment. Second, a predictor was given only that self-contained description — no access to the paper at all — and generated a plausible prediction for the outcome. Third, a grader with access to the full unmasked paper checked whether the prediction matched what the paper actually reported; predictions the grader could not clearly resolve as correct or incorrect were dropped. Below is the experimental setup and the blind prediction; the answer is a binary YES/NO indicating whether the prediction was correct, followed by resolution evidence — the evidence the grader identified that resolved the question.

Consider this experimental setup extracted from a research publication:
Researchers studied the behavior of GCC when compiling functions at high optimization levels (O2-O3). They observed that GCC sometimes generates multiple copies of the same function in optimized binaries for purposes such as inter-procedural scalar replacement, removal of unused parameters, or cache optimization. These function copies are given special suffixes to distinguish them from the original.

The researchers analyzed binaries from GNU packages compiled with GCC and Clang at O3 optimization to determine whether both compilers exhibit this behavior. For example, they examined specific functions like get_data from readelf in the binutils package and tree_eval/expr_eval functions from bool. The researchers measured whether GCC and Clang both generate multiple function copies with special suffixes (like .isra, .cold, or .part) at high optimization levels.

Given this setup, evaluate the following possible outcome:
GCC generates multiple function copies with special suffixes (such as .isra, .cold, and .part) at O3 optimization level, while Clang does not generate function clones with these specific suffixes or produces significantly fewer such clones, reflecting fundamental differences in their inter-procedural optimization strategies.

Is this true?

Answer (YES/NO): YES